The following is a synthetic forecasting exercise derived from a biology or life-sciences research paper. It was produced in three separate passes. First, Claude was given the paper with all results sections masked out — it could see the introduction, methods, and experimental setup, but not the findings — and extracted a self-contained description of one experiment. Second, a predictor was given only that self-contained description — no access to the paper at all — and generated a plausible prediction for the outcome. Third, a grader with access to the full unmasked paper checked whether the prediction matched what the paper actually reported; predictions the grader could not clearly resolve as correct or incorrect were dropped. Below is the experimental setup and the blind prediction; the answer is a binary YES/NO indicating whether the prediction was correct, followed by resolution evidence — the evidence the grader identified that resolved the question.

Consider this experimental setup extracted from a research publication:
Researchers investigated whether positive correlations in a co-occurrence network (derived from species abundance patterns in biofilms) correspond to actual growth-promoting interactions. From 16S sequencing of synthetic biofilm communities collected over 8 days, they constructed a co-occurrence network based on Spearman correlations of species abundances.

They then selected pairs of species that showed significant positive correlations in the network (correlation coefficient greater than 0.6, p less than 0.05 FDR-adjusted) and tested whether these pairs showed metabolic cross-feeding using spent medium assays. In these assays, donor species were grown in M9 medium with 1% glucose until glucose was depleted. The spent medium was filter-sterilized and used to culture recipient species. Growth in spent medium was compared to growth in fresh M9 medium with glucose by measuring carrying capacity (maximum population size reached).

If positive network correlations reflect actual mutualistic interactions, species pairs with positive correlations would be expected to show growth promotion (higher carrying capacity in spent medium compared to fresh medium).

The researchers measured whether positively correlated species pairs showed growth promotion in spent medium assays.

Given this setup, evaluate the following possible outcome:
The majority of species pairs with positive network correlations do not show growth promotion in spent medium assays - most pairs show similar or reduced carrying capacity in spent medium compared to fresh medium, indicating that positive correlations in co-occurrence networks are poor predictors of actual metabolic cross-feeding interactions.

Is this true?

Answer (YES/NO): NO